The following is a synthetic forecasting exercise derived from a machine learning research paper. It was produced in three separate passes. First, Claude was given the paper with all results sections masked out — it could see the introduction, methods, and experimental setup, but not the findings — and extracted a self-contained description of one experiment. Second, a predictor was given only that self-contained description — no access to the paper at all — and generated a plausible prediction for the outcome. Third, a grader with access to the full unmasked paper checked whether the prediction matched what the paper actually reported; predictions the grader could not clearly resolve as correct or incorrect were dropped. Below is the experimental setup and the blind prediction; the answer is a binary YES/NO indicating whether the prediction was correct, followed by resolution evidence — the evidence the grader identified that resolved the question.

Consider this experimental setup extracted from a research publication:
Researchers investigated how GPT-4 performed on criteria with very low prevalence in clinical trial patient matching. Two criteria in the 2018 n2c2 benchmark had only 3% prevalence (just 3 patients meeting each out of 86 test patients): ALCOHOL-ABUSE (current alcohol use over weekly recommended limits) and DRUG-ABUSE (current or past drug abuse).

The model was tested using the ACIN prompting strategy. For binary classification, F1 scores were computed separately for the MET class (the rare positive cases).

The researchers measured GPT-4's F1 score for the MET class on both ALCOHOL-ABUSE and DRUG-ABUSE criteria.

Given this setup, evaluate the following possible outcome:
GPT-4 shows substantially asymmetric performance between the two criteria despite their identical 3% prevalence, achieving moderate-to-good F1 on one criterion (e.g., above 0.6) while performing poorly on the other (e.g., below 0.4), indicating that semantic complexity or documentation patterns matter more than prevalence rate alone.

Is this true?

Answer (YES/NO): NO